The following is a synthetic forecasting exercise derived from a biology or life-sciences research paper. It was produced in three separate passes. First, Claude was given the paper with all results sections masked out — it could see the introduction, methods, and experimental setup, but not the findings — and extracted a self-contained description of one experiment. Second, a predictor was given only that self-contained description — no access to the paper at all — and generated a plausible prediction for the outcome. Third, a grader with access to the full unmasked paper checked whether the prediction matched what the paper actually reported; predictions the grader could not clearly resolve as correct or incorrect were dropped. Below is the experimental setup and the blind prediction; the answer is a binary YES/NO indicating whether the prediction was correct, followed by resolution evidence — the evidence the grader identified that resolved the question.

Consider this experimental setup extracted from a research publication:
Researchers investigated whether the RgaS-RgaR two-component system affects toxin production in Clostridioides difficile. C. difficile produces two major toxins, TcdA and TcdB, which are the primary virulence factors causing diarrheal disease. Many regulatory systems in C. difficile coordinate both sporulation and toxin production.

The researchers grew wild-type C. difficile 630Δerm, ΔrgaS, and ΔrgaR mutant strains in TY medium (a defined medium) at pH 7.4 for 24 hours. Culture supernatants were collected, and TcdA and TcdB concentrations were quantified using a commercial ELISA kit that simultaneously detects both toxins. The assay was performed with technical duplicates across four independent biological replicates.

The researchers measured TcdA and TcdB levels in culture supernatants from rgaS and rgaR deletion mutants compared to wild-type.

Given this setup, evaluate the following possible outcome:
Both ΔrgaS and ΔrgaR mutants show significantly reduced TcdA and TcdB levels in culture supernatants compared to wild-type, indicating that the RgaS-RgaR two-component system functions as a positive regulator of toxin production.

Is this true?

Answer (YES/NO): NO